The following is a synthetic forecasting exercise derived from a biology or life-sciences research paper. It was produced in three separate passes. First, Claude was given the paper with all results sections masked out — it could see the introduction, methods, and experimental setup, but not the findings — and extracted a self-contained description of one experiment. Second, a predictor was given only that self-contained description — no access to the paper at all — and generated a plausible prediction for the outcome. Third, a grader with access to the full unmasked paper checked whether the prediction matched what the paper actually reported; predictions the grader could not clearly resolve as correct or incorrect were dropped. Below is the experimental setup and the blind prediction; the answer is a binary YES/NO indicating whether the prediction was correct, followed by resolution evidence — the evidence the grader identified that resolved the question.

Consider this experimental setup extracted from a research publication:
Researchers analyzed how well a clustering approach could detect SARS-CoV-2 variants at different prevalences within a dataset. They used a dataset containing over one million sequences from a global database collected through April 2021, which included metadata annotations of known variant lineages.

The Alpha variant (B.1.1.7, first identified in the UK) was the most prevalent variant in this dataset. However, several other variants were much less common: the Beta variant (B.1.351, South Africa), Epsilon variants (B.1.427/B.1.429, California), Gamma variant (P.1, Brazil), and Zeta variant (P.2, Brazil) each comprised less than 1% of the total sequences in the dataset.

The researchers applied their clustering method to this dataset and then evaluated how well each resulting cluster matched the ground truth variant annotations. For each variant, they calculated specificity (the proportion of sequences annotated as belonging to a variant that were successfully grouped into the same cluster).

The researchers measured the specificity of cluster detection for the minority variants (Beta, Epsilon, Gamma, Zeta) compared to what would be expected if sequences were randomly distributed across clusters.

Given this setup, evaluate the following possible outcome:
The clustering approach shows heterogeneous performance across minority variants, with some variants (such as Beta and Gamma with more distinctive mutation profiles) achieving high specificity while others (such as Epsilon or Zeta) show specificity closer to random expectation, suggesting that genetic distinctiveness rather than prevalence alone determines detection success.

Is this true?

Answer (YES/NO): NO